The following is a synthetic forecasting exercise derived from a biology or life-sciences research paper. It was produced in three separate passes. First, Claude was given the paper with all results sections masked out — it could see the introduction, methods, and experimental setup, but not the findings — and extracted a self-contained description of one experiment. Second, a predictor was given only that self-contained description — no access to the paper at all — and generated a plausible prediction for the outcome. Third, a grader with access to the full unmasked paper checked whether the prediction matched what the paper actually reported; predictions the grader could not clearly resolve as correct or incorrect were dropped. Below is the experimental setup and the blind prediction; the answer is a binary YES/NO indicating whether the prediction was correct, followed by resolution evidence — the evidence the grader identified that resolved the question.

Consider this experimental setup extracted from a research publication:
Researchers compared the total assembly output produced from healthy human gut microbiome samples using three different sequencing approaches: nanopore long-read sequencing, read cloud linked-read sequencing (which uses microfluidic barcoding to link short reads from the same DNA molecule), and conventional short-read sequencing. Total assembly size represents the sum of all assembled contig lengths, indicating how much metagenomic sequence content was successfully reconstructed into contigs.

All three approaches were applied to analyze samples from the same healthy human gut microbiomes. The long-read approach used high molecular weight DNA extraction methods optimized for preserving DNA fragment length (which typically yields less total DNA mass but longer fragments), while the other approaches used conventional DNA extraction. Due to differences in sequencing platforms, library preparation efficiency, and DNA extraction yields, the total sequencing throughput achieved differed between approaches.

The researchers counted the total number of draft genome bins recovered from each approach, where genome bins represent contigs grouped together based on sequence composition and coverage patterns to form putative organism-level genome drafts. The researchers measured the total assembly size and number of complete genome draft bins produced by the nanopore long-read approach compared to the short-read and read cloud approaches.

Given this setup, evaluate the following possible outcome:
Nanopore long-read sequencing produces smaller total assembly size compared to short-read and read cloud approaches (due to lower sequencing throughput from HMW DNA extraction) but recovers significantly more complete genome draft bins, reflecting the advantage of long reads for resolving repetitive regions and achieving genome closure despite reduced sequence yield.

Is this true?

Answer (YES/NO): NO